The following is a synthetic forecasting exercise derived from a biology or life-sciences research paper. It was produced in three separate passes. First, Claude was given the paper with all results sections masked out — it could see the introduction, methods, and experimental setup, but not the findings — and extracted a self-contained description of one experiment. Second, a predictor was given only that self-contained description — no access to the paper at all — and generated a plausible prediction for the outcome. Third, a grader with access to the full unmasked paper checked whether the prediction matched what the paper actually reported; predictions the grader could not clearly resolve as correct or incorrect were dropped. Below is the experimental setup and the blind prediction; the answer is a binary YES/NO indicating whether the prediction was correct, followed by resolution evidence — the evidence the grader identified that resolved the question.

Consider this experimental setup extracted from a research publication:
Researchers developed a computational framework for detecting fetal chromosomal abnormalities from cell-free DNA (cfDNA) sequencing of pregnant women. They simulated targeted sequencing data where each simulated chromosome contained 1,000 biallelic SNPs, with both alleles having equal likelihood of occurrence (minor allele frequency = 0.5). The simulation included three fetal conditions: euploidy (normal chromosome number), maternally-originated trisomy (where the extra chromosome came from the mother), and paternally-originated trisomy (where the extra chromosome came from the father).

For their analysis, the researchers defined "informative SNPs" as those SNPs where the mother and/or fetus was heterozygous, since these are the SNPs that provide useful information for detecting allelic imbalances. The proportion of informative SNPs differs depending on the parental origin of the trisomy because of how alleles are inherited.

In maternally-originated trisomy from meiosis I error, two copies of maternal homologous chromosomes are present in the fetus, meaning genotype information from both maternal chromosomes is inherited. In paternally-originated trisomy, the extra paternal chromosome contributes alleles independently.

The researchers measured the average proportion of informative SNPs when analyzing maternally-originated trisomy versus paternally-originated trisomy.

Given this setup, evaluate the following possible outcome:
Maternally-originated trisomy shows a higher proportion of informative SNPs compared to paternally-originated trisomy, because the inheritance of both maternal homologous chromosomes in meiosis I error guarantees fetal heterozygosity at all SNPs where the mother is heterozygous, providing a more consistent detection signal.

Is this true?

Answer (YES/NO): NO